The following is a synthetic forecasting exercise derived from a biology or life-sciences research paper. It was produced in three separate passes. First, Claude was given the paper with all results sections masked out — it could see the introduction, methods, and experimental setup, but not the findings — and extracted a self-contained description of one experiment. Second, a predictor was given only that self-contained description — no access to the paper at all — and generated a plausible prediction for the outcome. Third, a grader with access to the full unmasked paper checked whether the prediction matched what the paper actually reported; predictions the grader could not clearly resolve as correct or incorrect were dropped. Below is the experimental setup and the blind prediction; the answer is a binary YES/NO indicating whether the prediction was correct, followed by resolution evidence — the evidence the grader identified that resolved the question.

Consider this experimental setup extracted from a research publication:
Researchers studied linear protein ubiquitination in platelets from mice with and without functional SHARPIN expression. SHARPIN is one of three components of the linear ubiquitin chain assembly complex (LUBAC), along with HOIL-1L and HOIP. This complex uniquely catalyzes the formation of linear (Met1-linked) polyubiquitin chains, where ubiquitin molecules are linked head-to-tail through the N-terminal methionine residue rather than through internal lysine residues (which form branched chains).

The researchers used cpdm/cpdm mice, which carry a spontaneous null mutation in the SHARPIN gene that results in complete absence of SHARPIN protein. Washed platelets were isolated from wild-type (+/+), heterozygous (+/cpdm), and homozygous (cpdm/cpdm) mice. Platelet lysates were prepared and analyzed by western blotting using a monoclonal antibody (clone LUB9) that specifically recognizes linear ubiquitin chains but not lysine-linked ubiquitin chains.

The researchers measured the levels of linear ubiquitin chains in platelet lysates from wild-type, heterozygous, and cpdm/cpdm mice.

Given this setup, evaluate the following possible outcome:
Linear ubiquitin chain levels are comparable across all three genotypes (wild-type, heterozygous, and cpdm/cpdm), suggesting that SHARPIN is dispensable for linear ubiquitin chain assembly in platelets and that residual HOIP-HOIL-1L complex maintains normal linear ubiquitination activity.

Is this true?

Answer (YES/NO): NO